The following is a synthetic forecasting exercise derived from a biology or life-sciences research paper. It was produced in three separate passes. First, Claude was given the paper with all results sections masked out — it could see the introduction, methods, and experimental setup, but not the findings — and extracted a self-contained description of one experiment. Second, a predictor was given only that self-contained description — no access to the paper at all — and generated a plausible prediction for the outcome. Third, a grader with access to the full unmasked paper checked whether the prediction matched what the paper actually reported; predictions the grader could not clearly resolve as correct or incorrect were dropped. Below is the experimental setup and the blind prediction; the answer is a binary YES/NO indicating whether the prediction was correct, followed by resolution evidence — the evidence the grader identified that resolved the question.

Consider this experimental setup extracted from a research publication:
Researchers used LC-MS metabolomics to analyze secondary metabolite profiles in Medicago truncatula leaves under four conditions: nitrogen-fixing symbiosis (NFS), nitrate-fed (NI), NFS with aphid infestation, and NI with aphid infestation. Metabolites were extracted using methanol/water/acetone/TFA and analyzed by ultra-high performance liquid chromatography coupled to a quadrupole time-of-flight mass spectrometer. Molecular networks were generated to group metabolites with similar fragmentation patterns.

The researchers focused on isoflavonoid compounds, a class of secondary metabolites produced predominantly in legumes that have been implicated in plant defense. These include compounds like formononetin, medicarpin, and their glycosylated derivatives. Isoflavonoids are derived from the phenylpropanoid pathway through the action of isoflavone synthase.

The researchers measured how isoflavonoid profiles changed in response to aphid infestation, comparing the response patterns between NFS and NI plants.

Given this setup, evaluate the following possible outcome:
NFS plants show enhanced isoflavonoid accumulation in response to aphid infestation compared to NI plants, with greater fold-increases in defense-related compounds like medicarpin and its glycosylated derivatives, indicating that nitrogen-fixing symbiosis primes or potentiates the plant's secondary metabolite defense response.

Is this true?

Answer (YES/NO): NO